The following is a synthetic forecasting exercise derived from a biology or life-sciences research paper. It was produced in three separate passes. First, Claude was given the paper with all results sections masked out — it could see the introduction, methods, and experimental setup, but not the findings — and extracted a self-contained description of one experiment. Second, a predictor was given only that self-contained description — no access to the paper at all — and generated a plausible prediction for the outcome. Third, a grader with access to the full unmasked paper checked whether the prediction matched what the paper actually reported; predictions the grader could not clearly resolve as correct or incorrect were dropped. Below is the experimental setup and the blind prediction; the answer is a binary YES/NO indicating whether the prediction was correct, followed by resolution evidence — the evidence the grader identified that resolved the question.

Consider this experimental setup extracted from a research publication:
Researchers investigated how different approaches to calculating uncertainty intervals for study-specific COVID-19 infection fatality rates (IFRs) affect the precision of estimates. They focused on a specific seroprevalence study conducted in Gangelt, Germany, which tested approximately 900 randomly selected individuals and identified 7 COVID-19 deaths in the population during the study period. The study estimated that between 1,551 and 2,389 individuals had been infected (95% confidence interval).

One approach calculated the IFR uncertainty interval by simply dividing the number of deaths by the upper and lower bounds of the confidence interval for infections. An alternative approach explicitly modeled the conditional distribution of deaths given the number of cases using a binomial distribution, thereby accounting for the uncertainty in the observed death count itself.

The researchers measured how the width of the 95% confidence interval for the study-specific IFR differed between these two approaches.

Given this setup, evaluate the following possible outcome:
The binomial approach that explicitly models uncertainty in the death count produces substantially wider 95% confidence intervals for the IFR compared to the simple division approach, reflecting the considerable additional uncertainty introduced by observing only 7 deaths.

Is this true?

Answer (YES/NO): YES